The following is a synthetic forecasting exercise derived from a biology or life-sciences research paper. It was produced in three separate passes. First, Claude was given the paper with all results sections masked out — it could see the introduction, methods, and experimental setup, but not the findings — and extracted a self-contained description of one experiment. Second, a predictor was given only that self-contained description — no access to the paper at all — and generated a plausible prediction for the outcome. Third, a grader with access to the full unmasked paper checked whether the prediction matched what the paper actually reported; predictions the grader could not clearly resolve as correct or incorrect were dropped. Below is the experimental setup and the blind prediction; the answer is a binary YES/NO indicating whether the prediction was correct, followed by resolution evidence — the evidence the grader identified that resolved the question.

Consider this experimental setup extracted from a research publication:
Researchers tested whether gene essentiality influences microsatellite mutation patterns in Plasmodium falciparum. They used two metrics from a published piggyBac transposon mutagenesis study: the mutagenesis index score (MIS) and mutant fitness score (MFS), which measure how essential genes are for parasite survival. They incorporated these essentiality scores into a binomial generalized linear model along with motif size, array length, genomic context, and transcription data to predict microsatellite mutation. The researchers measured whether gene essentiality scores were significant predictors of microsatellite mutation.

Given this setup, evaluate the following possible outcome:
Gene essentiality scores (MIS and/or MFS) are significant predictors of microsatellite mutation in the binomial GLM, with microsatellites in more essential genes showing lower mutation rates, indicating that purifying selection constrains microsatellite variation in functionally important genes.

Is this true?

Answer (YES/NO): NO